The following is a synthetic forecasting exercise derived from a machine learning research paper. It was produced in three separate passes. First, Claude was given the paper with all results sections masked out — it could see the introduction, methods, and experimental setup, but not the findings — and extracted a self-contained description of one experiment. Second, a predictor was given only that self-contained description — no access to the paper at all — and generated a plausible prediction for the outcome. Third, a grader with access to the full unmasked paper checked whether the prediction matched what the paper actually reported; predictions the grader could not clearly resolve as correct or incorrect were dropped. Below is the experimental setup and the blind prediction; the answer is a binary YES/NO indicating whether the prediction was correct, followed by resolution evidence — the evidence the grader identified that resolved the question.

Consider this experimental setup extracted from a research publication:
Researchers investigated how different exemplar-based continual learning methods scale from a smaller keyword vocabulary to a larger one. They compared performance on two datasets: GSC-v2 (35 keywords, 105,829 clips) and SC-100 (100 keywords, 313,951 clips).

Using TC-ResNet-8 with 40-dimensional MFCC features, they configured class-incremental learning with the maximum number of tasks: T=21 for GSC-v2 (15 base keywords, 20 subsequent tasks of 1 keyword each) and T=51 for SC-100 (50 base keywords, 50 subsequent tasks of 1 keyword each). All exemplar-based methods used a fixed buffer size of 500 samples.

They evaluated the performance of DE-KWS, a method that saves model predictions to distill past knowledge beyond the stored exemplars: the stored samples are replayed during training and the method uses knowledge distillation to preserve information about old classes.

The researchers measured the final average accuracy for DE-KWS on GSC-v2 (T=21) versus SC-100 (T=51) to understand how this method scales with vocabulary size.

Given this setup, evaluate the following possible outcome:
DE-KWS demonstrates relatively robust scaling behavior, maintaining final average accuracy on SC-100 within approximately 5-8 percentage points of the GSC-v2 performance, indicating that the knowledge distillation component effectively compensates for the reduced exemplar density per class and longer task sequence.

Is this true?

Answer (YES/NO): NO